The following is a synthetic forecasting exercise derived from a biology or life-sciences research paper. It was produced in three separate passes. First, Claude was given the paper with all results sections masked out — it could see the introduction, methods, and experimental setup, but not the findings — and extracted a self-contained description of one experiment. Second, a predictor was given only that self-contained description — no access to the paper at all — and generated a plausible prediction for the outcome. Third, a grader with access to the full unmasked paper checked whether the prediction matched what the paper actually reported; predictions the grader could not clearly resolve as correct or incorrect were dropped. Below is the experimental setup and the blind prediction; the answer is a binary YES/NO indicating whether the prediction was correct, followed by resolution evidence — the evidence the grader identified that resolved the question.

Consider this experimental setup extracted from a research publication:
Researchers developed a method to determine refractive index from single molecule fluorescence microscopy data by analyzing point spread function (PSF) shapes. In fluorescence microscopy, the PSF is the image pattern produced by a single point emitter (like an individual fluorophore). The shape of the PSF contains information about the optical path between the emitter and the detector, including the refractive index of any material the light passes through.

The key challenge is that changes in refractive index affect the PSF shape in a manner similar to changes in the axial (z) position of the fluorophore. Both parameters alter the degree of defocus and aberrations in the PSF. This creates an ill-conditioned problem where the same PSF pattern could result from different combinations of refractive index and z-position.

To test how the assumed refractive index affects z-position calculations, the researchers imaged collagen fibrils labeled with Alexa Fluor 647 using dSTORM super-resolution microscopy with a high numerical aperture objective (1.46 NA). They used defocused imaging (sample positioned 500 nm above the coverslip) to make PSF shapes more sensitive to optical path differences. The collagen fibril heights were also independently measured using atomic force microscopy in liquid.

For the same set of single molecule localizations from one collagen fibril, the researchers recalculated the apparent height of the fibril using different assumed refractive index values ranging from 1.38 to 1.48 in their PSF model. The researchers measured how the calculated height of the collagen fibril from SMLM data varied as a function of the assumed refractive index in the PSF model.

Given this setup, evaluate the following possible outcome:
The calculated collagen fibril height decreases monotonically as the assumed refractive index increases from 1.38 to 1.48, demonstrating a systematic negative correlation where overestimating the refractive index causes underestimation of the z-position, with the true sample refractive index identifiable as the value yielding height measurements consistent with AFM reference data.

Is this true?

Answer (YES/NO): NO